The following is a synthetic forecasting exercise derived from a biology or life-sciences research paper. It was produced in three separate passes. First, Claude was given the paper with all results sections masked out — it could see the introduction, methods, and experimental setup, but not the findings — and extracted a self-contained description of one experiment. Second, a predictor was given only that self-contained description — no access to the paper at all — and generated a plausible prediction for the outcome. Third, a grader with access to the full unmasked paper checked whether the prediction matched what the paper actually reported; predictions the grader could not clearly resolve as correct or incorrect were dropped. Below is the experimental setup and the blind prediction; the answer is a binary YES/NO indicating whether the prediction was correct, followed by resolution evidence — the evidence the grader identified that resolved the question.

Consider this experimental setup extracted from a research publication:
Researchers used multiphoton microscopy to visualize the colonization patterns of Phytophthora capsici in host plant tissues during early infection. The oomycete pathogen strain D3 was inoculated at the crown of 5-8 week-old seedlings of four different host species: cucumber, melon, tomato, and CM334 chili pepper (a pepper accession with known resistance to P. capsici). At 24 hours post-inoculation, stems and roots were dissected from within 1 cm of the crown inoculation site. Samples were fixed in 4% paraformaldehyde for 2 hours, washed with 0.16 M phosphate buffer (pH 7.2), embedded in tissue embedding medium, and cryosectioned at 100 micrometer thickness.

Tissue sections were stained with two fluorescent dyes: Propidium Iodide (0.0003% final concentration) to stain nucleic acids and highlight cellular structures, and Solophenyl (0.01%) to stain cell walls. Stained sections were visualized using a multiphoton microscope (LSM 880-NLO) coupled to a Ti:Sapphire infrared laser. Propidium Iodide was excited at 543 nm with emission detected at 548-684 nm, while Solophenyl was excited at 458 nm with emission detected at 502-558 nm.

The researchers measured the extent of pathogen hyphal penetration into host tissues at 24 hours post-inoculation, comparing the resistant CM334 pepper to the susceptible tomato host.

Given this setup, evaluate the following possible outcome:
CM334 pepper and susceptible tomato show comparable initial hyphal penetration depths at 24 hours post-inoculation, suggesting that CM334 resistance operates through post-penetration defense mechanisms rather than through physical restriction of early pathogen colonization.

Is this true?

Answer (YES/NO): NO